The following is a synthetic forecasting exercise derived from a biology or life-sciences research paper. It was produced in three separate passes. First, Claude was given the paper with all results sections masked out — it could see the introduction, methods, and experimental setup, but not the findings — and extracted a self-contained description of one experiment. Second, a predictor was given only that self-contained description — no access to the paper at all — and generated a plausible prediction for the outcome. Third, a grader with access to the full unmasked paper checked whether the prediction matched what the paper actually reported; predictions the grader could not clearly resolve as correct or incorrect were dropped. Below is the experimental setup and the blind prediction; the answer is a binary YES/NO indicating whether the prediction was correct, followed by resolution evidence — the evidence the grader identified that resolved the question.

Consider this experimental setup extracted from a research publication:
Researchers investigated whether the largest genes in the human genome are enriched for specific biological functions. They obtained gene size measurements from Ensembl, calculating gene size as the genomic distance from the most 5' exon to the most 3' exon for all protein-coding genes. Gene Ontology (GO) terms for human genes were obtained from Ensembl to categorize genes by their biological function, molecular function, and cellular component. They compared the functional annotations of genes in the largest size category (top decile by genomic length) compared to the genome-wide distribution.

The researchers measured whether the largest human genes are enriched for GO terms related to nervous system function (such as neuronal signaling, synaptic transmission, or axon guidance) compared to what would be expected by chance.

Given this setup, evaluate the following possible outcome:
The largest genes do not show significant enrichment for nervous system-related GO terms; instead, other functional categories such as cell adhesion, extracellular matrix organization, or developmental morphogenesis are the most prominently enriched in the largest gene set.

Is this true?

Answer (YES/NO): NO